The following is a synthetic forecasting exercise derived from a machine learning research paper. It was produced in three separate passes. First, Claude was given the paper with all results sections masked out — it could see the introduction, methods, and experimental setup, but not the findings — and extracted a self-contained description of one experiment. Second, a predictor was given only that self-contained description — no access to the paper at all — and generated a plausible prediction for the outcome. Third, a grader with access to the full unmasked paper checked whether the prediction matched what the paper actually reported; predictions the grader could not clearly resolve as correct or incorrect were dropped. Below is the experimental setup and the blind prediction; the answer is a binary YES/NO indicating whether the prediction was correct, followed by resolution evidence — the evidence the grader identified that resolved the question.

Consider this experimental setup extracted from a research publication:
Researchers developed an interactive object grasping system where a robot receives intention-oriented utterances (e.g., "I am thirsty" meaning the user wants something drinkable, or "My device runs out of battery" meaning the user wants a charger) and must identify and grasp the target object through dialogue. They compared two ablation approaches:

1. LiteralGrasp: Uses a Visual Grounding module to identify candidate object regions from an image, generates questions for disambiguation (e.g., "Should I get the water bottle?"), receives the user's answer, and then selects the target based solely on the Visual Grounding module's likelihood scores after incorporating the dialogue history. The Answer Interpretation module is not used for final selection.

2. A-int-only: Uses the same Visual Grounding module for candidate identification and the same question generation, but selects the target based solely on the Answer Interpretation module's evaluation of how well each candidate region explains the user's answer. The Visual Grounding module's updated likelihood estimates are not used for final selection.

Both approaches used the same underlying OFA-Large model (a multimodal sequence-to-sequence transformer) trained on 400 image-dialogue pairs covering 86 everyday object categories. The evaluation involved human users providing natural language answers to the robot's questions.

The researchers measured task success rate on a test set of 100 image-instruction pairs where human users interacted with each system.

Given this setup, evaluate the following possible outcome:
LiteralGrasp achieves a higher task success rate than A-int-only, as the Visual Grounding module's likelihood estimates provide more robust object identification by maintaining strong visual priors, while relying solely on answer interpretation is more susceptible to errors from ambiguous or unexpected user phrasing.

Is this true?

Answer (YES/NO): NO